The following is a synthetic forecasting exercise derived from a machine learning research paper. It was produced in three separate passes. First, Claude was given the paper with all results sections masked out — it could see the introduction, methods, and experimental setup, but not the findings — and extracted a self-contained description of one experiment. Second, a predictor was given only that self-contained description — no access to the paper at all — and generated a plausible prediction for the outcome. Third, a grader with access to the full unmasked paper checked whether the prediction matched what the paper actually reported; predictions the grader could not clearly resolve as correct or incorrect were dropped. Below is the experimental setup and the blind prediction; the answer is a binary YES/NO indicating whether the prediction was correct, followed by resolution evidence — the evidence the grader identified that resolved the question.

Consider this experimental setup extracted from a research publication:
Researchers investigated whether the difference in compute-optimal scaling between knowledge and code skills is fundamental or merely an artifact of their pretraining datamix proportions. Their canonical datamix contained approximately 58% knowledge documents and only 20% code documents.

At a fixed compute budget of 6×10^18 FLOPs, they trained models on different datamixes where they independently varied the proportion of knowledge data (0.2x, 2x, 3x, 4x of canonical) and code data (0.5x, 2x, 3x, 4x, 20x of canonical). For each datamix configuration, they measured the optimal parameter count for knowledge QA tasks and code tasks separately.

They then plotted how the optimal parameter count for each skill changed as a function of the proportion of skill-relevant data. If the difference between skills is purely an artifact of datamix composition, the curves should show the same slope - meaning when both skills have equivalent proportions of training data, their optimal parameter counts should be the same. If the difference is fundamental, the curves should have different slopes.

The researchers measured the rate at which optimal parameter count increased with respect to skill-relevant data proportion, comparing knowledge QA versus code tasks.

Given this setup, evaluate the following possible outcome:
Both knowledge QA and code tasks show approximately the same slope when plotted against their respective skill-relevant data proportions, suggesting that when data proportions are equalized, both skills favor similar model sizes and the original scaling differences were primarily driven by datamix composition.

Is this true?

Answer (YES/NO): NO